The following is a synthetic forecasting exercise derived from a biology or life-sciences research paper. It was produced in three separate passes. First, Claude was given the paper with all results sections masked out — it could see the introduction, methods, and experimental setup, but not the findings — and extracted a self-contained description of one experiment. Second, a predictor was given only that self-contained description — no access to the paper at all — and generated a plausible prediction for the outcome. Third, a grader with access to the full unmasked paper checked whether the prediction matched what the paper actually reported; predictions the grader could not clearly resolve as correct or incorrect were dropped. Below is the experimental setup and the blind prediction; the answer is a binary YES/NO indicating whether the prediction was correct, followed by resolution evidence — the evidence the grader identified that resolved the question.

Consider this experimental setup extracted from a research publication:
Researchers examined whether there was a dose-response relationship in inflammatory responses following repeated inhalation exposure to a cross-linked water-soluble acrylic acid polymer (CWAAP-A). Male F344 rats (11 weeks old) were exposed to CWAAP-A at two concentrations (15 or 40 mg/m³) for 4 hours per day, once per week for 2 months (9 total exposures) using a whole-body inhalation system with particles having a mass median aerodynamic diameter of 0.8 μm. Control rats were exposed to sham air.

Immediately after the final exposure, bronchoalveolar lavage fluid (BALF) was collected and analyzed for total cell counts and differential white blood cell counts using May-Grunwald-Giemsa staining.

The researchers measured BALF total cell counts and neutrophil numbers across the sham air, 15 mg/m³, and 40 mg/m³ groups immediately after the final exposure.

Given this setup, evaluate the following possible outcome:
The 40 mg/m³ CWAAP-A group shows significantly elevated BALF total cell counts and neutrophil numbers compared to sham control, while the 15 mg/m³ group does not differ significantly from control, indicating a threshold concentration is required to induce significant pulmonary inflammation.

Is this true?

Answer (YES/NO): NO